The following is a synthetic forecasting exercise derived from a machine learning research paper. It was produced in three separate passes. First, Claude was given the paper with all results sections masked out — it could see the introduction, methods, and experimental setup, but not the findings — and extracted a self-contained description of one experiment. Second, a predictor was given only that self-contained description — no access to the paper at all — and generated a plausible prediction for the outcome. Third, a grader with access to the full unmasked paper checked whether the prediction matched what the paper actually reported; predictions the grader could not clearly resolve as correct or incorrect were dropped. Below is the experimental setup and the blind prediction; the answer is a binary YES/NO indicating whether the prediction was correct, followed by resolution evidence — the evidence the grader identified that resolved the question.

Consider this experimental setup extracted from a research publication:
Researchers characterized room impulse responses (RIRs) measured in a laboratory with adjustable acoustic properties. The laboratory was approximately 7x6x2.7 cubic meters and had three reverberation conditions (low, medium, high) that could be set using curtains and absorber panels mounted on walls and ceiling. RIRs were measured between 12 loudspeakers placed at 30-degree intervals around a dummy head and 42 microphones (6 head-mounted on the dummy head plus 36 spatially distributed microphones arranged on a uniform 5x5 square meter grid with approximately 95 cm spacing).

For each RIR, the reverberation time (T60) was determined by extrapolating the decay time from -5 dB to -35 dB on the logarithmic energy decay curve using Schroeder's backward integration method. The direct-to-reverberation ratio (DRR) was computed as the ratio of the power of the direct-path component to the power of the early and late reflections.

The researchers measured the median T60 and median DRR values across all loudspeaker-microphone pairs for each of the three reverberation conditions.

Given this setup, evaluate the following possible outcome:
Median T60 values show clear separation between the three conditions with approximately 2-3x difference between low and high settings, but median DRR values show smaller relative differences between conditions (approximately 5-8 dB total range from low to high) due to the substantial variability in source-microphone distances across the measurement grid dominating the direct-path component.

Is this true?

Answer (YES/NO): NO